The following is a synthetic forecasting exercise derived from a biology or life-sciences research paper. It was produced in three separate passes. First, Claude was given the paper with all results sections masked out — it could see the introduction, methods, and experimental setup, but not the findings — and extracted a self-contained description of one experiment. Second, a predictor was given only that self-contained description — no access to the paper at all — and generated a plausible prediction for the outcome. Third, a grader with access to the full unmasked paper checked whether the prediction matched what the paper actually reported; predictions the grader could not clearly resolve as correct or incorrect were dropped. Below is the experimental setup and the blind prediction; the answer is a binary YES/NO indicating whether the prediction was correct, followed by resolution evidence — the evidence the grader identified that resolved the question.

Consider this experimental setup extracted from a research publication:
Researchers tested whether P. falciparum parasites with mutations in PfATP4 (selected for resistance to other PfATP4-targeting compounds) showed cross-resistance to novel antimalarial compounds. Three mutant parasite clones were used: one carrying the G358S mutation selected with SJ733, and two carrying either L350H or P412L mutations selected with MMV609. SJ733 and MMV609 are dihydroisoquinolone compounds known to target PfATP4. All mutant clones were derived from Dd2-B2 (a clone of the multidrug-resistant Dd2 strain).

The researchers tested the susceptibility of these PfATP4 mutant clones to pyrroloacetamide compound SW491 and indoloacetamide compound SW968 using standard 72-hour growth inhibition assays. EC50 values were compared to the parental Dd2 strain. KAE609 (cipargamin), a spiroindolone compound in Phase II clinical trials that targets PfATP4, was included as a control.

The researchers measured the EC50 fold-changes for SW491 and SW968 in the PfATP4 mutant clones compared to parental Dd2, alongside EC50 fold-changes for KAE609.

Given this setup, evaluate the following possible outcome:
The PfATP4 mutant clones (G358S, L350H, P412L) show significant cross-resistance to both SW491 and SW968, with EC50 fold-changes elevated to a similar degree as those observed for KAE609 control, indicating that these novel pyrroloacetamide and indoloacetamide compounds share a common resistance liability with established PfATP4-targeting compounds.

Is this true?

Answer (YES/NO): NO